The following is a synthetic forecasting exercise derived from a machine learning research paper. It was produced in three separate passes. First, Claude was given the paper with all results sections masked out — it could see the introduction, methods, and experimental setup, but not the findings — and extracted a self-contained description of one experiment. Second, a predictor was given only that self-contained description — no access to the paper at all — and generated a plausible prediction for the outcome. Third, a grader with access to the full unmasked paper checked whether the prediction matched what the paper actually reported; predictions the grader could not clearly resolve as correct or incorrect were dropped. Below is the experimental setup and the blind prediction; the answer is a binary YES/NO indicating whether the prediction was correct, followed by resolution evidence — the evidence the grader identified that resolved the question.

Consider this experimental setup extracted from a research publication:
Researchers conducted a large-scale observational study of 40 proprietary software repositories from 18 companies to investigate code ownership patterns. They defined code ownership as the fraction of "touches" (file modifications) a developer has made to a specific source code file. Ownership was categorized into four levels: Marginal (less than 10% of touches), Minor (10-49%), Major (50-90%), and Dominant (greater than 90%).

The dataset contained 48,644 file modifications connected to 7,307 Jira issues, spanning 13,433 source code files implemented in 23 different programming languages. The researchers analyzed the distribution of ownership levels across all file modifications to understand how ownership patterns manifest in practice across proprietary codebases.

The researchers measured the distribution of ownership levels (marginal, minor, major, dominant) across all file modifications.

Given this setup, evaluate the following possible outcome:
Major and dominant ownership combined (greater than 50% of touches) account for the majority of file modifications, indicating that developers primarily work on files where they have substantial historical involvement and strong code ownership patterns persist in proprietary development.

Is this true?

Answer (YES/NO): NO